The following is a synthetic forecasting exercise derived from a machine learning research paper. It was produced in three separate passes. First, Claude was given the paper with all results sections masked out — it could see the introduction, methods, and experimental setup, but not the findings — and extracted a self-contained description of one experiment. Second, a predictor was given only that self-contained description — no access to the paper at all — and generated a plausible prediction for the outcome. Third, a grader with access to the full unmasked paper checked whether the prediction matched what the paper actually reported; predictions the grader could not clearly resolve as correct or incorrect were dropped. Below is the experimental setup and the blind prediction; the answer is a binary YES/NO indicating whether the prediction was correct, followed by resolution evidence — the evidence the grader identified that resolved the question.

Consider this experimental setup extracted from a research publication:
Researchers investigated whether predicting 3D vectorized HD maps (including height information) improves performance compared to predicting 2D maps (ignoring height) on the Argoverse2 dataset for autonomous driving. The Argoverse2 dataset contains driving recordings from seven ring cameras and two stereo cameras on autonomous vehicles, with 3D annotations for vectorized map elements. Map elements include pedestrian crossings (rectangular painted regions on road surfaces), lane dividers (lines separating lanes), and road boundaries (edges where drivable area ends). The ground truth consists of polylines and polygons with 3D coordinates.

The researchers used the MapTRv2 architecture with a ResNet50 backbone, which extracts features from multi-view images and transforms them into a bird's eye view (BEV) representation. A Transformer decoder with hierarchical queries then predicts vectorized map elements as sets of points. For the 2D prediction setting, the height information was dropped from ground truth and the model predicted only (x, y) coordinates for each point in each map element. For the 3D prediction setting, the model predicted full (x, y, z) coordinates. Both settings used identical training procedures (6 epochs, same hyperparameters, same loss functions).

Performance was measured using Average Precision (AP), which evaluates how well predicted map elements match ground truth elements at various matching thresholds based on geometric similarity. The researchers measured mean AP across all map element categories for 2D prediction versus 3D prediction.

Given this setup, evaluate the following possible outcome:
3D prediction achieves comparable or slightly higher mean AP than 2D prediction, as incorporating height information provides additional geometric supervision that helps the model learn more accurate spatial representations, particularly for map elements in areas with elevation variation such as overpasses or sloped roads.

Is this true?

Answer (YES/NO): NO